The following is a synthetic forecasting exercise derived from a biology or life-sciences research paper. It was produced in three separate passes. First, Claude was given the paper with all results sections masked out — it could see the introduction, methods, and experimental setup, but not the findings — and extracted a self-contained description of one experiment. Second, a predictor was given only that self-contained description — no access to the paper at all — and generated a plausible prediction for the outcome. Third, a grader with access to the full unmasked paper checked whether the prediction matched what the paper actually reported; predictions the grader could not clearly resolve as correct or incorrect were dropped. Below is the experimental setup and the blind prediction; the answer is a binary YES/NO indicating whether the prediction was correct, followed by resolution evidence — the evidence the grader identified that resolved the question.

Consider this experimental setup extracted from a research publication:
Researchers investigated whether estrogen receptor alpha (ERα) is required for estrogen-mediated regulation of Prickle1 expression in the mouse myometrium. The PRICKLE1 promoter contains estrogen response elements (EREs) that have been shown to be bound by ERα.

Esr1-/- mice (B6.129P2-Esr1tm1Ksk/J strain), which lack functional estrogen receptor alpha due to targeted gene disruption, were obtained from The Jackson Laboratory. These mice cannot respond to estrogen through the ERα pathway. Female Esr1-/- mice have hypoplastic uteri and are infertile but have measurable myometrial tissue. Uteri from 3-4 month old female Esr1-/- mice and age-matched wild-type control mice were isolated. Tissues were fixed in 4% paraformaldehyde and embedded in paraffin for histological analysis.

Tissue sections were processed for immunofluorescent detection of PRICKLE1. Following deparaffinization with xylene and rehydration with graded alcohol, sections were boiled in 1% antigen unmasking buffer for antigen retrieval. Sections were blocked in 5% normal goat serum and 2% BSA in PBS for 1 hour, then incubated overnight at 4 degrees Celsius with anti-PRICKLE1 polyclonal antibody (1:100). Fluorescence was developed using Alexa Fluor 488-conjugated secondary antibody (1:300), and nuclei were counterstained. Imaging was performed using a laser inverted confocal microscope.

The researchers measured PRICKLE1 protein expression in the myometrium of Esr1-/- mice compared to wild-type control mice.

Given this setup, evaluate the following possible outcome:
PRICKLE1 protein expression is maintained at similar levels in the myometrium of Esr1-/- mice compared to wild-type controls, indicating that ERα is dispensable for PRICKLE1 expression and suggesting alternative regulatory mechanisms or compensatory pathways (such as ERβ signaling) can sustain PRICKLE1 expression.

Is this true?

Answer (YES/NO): NO